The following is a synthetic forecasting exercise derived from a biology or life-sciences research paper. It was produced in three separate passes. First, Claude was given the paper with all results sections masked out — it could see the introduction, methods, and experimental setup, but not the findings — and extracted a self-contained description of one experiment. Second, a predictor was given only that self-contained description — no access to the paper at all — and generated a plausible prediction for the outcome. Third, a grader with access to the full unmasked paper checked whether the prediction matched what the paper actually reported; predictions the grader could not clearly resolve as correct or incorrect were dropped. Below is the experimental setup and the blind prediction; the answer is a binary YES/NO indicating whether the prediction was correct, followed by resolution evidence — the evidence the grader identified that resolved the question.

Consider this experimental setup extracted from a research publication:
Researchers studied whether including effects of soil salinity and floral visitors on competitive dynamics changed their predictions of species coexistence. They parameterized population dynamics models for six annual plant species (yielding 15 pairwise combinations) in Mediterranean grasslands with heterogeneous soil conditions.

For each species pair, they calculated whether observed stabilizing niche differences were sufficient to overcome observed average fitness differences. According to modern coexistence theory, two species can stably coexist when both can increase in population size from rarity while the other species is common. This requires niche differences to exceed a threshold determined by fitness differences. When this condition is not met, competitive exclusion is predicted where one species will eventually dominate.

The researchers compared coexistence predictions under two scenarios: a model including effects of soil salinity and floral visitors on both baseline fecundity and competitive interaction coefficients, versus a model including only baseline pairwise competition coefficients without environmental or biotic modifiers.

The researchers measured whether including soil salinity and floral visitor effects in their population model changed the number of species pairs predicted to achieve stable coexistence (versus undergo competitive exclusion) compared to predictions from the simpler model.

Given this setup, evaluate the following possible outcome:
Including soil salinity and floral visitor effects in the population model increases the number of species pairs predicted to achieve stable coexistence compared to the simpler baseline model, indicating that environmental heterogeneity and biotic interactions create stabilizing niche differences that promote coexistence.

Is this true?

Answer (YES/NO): NO